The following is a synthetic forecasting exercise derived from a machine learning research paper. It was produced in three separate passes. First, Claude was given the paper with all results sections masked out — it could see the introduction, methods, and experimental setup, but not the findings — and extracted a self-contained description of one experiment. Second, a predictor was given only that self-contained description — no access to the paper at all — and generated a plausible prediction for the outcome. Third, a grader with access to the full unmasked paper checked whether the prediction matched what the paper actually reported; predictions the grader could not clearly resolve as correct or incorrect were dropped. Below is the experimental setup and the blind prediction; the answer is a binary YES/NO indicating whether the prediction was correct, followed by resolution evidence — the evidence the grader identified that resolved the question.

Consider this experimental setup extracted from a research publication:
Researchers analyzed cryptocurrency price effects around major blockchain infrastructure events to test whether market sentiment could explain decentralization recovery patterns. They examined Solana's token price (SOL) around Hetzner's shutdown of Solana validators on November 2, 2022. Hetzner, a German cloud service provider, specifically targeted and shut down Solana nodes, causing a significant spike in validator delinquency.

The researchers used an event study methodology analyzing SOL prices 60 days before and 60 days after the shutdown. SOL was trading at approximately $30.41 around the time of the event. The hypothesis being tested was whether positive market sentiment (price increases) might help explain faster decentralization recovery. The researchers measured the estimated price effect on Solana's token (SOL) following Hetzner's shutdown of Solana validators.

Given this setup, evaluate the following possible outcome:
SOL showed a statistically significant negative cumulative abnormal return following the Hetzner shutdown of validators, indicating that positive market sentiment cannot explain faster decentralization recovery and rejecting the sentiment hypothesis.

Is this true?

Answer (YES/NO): YES